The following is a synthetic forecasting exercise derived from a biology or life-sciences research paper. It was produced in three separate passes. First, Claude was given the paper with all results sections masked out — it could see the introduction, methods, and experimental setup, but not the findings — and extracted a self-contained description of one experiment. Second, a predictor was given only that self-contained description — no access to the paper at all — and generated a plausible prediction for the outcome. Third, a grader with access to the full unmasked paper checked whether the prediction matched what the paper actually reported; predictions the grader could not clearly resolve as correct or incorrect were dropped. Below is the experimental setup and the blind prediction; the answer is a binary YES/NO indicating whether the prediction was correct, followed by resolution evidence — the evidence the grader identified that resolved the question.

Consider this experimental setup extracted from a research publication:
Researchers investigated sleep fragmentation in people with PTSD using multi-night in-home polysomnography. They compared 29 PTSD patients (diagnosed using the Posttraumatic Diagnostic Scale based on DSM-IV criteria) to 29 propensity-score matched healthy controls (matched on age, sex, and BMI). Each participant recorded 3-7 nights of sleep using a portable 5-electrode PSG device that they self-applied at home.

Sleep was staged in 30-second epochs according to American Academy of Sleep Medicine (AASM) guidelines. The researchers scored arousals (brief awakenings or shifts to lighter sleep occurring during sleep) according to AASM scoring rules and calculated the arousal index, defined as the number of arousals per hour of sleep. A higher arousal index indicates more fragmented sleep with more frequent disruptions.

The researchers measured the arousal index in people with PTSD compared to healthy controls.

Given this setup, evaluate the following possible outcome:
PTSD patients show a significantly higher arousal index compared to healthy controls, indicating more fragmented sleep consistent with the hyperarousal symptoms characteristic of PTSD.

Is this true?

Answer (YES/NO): YES